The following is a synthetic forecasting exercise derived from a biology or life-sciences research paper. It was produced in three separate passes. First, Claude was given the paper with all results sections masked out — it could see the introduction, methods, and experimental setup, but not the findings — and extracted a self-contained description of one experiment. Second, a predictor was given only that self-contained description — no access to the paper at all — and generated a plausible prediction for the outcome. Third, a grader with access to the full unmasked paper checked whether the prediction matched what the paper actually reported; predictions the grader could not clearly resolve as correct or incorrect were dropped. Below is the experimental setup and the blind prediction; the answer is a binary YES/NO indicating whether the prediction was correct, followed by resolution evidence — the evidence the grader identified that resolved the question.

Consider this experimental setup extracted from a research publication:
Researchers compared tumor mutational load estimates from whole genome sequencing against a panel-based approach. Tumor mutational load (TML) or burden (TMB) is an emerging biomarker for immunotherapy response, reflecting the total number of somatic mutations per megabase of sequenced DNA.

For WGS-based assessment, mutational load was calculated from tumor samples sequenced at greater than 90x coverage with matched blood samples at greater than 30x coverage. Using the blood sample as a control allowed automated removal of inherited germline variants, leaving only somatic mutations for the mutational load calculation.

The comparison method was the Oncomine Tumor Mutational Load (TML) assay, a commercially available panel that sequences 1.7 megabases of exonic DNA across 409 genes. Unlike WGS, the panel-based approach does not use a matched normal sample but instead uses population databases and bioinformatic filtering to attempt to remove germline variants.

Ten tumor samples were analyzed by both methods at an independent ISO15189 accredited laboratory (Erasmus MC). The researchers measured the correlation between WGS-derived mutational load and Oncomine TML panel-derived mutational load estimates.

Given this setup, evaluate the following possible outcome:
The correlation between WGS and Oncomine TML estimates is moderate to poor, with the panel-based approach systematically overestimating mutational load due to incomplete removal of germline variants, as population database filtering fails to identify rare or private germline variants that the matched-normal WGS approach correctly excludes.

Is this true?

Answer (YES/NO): NO